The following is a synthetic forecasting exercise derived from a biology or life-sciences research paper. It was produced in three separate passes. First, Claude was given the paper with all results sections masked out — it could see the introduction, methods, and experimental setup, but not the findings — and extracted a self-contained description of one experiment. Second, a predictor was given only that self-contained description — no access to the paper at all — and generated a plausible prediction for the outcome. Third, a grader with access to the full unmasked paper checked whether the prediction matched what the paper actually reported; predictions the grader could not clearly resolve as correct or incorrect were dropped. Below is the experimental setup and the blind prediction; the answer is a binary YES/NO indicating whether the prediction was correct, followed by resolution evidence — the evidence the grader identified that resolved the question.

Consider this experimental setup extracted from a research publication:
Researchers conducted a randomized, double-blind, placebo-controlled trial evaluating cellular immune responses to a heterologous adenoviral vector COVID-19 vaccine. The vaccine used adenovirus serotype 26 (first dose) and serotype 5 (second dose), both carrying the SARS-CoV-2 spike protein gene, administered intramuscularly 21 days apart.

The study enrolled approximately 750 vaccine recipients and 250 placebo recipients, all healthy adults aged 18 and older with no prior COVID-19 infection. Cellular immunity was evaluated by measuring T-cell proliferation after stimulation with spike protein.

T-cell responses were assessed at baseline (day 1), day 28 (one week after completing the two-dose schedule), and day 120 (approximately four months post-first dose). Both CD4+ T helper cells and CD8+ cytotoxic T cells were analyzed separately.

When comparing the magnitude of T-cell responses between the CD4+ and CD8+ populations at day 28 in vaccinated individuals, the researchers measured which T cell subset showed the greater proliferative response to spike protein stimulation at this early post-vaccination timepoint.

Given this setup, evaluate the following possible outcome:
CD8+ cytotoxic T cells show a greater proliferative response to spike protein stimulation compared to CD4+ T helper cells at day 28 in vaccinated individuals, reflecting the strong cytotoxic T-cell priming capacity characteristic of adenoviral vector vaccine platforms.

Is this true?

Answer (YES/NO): NO